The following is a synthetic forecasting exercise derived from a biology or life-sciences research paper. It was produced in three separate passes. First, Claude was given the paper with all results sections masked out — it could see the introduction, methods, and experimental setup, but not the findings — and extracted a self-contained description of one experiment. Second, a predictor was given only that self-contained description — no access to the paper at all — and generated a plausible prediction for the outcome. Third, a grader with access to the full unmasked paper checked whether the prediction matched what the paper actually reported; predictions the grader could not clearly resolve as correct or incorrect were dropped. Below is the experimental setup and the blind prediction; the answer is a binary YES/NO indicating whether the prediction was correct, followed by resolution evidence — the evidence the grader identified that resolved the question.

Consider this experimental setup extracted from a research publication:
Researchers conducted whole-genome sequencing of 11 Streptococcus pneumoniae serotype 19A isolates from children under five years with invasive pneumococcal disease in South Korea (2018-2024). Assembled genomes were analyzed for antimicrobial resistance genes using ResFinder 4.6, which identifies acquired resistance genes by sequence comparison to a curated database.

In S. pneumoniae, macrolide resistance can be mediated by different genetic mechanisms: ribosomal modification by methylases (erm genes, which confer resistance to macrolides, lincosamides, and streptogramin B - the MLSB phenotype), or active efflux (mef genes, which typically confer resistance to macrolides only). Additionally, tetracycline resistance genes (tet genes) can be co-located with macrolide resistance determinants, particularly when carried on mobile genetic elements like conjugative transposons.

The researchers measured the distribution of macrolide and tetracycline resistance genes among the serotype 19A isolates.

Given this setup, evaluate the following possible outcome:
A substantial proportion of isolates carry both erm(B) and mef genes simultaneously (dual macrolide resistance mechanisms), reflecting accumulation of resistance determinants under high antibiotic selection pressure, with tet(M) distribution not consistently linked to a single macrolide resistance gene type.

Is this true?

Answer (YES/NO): NO